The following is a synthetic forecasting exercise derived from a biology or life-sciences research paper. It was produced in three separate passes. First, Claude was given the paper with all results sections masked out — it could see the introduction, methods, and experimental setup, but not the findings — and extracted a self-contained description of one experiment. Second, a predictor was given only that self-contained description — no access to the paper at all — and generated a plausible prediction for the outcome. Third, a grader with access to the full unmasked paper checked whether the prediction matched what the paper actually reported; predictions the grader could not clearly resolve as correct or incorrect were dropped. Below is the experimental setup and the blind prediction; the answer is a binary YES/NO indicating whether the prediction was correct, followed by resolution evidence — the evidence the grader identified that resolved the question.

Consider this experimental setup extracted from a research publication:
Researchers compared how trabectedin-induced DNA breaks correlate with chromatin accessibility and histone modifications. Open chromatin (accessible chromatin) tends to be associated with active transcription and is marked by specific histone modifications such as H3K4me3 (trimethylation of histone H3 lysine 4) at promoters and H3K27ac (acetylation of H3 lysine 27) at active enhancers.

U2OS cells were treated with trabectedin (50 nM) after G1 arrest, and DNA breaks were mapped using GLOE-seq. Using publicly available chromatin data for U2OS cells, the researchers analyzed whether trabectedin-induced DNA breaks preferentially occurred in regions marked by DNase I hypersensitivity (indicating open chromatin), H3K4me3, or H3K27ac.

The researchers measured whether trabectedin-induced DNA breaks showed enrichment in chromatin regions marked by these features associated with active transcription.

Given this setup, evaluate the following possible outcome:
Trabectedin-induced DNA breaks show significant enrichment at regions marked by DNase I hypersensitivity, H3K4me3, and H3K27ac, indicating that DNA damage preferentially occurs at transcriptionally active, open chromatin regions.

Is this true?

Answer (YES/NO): YES